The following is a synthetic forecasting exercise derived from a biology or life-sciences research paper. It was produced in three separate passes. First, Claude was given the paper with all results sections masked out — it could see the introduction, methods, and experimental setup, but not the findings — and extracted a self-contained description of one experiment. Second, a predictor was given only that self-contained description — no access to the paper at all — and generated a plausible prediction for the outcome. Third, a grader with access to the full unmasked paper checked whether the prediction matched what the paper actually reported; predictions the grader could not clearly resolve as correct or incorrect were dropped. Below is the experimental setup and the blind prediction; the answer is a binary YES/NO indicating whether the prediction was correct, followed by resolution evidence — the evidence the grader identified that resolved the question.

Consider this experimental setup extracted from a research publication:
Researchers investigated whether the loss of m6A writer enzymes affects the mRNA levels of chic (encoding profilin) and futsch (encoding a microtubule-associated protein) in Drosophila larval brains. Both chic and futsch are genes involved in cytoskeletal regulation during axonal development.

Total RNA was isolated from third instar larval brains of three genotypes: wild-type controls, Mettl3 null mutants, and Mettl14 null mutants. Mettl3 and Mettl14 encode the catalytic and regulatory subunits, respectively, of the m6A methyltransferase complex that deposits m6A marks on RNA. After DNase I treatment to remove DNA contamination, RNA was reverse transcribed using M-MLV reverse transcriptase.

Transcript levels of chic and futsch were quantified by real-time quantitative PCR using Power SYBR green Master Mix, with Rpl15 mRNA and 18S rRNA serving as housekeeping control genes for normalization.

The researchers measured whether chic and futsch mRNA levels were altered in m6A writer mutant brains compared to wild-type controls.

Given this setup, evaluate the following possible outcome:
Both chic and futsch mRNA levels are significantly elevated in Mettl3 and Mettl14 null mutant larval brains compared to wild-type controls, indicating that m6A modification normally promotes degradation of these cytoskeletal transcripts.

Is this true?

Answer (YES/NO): NO